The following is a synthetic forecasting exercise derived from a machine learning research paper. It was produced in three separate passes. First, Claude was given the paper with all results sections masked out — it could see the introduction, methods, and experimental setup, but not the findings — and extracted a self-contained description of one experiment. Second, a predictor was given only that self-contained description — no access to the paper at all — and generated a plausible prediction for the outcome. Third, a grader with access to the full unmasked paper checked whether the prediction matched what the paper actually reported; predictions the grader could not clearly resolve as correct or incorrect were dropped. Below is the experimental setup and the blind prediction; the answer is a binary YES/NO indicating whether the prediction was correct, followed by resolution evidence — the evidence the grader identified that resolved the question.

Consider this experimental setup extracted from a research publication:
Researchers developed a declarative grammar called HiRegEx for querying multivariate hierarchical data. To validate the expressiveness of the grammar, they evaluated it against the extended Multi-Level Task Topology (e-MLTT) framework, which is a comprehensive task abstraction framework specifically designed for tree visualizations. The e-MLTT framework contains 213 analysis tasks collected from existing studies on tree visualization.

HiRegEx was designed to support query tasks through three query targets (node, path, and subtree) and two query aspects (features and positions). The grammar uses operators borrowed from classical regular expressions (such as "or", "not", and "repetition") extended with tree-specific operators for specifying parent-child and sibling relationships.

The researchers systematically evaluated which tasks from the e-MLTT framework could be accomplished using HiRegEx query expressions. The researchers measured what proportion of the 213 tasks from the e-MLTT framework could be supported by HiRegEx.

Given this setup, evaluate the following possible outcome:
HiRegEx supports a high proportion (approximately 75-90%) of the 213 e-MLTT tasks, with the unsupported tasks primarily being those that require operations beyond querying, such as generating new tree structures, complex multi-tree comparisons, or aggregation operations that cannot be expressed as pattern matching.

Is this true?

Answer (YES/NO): YES